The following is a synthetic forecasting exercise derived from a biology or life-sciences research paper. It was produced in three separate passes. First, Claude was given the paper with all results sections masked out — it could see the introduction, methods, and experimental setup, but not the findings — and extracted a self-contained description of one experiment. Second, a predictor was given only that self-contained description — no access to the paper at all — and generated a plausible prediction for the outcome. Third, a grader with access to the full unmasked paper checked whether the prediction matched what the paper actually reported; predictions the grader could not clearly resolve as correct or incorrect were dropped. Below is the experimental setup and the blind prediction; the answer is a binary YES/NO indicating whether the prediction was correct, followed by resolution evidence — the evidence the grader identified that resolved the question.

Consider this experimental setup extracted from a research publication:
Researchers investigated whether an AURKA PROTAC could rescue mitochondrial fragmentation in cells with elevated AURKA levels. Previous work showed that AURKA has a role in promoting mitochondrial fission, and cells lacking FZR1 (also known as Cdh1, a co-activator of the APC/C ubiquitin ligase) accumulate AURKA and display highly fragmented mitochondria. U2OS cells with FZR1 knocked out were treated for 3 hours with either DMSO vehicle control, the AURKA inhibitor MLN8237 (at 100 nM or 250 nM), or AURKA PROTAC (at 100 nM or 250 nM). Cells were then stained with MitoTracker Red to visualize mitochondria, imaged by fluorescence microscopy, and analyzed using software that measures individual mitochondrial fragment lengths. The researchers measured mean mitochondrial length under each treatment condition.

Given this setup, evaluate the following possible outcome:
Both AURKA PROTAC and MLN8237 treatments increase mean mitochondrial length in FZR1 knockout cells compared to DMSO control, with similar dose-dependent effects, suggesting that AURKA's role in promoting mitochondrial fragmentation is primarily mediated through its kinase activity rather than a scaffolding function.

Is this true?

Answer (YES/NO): NO